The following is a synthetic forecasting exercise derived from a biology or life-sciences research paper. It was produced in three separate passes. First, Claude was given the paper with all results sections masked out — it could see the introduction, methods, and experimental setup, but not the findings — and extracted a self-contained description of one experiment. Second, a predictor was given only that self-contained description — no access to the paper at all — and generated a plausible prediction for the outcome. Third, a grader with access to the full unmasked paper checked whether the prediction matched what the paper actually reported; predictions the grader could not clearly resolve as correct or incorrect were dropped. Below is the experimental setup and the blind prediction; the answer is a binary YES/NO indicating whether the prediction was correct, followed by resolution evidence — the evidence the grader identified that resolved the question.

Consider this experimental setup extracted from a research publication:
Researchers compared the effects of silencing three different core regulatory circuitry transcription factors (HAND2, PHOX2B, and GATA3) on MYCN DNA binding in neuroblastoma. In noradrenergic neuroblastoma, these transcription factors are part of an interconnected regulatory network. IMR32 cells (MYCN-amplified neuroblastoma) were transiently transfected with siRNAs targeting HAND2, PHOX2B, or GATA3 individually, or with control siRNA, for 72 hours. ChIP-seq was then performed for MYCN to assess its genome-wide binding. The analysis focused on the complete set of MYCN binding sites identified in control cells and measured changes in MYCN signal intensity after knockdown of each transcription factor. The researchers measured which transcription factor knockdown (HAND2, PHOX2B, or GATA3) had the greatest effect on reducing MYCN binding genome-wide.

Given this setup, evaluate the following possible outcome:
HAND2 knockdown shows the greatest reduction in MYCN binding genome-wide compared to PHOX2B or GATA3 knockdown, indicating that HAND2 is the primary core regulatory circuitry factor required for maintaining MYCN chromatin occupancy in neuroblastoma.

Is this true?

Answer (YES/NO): YES